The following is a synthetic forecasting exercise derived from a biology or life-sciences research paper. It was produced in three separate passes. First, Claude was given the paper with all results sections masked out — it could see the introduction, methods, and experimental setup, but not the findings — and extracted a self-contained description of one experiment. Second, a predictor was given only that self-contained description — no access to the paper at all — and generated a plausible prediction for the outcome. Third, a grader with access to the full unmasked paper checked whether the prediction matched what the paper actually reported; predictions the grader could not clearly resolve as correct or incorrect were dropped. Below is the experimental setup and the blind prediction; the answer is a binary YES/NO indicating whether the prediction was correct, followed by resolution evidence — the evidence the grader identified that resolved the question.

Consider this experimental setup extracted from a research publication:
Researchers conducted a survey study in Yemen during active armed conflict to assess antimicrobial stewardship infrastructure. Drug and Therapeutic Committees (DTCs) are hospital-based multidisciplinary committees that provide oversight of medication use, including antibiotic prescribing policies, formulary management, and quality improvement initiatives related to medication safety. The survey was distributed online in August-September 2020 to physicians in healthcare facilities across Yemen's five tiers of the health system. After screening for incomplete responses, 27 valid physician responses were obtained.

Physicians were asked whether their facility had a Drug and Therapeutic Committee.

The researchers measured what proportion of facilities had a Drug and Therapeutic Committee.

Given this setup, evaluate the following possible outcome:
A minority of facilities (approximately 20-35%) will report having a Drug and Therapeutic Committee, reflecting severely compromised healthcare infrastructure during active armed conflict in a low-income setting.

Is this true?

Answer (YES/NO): NO